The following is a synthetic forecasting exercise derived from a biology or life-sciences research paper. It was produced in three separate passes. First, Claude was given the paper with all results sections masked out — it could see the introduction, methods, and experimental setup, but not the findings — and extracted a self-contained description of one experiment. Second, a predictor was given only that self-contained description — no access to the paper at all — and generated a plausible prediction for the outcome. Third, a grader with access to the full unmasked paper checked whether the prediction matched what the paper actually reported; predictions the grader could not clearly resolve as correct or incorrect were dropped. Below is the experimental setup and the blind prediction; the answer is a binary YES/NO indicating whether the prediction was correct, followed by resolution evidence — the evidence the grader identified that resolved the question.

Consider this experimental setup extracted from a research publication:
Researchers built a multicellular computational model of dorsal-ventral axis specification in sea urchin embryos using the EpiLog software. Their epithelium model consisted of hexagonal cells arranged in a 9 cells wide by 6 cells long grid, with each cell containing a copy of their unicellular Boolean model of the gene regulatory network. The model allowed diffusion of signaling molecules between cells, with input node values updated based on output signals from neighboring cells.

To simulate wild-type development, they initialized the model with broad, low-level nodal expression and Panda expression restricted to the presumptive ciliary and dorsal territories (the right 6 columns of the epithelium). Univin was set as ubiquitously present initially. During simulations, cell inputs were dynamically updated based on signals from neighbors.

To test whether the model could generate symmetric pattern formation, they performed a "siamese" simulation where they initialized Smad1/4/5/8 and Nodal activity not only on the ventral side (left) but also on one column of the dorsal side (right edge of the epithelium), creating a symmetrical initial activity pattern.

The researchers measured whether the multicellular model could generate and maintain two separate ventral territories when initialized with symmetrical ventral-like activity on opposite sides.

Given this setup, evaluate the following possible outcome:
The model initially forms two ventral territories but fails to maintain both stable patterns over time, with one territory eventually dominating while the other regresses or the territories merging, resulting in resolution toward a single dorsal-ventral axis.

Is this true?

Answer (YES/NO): NO